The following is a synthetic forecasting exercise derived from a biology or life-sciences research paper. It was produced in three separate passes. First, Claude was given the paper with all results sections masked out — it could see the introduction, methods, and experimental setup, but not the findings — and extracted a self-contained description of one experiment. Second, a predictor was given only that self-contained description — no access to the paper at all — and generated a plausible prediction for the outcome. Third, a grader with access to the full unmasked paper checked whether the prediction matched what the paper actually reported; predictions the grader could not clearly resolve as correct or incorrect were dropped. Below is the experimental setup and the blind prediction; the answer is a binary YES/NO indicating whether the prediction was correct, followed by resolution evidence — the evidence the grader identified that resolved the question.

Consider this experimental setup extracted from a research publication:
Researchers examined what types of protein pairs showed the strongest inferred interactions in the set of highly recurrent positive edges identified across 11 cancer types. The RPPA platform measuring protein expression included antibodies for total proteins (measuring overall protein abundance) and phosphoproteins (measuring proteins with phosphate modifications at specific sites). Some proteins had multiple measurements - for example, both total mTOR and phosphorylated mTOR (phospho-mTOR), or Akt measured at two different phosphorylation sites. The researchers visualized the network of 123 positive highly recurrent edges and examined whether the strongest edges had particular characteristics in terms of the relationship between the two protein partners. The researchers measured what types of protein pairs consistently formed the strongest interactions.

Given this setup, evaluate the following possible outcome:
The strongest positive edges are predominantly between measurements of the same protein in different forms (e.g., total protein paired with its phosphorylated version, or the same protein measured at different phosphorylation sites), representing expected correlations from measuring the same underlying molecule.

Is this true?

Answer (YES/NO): YES